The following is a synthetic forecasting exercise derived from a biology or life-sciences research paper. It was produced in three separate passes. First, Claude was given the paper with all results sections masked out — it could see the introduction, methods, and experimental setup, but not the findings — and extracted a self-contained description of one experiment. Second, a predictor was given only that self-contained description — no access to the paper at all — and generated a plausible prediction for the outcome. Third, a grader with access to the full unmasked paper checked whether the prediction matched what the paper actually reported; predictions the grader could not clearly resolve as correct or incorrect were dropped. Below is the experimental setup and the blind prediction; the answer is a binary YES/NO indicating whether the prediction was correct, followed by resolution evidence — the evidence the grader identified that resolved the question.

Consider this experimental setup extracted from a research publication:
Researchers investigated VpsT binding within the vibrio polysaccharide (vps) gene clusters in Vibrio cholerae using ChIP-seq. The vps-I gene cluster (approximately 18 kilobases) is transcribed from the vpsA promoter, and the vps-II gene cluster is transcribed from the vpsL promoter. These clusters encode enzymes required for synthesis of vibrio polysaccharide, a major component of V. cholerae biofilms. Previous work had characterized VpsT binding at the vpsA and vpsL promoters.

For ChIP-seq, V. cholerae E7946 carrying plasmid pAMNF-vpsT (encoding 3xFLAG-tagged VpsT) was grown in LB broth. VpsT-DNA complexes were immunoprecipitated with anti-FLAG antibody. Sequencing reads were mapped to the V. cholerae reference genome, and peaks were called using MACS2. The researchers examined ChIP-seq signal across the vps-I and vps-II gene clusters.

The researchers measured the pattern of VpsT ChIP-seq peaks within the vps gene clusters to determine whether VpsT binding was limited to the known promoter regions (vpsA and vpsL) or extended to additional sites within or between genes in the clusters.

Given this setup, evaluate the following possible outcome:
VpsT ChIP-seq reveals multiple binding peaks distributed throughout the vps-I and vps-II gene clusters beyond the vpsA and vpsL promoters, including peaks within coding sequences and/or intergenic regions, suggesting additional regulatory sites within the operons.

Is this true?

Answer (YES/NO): NO